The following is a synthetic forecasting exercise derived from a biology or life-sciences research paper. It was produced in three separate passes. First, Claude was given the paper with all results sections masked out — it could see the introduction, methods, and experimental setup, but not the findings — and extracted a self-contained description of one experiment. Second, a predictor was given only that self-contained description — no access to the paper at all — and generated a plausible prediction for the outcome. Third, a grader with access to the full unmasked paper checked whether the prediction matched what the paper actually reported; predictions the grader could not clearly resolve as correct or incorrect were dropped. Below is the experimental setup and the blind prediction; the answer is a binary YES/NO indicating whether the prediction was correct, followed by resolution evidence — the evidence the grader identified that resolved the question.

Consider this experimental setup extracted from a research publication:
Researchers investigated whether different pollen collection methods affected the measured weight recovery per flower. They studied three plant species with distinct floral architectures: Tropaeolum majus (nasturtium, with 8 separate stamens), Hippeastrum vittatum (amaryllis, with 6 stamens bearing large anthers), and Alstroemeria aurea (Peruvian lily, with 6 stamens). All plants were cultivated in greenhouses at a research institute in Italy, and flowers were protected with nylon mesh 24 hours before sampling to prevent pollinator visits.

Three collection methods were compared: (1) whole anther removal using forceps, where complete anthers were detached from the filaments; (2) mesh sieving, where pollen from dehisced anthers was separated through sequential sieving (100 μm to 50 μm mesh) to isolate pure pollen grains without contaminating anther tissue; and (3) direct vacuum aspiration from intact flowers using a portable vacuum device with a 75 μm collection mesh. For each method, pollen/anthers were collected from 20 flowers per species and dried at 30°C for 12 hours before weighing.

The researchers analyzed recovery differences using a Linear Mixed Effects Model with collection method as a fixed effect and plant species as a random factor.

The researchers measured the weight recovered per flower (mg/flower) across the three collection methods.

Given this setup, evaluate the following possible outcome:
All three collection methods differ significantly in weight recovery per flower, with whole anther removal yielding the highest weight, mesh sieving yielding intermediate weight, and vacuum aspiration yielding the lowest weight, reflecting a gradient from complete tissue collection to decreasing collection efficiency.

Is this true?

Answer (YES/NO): NO